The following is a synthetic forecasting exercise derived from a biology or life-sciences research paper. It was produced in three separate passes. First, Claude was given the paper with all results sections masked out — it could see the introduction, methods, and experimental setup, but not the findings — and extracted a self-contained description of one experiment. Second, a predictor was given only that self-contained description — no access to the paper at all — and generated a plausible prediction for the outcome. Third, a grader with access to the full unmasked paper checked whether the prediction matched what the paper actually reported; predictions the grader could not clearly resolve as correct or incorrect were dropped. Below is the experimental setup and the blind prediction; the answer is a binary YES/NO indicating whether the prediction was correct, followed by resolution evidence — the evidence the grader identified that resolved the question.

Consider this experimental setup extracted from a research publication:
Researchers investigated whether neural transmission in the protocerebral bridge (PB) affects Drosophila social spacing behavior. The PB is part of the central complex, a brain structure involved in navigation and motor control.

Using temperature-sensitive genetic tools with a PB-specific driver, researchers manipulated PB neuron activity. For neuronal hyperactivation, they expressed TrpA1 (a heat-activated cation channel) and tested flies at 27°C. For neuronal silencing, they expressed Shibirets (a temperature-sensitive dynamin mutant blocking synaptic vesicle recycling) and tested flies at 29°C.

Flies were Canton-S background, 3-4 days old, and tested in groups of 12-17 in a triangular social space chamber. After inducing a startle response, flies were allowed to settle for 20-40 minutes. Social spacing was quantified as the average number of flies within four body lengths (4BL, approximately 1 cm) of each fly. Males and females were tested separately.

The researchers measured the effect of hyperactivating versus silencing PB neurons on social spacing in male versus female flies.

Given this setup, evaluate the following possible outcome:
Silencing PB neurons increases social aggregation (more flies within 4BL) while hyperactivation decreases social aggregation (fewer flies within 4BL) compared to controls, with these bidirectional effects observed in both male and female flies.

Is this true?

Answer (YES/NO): NO